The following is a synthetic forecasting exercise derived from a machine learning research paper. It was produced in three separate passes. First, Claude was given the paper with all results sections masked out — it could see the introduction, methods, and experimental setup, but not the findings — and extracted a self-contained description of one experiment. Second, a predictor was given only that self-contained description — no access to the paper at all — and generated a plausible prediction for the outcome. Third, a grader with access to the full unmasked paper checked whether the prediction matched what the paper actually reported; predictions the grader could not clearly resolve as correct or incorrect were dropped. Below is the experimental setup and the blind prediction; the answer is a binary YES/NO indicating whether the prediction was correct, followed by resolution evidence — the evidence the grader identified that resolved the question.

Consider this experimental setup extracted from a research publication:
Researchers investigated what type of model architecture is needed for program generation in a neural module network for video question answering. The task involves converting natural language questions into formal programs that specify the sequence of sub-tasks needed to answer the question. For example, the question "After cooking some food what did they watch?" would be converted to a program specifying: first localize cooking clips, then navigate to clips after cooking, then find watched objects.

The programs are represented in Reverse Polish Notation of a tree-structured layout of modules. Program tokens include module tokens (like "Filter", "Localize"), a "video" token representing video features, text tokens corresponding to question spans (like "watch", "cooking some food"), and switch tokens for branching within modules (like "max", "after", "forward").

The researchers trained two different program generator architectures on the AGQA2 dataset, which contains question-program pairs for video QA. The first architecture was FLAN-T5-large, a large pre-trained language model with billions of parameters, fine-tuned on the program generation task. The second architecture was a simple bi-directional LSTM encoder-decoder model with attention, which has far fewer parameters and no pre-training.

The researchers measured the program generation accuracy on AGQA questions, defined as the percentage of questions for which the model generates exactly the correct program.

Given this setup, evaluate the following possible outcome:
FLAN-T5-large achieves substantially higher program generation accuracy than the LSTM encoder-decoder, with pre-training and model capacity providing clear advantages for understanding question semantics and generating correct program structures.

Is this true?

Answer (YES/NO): NO